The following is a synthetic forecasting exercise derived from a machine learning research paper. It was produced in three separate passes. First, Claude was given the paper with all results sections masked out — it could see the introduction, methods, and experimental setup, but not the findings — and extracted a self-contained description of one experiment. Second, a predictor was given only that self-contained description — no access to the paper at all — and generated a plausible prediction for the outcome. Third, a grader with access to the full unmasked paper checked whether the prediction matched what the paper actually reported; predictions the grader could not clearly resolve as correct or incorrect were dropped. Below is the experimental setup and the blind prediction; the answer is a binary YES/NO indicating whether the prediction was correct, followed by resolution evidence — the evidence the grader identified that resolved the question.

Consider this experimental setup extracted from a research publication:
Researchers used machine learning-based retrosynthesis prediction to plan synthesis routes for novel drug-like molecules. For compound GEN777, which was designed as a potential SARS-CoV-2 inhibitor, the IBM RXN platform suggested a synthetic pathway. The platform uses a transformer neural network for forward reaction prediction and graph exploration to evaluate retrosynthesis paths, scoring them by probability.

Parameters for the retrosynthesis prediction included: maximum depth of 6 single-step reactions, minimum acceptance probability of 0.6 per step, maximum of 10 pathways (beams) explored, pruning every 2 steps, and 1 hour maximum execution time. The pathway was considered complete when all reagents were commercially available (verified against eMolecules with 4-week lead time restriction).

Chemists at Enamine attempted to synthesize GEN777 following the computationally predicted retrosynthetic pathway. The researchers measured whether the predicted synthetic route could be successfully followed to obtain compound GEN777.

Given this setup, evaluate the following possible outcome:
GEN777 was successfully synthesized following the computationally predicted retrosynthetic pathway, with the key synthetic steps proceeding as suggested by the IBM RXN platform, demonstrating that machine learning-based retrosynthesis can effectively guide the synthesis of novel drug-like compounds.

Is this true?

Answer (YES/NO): NO